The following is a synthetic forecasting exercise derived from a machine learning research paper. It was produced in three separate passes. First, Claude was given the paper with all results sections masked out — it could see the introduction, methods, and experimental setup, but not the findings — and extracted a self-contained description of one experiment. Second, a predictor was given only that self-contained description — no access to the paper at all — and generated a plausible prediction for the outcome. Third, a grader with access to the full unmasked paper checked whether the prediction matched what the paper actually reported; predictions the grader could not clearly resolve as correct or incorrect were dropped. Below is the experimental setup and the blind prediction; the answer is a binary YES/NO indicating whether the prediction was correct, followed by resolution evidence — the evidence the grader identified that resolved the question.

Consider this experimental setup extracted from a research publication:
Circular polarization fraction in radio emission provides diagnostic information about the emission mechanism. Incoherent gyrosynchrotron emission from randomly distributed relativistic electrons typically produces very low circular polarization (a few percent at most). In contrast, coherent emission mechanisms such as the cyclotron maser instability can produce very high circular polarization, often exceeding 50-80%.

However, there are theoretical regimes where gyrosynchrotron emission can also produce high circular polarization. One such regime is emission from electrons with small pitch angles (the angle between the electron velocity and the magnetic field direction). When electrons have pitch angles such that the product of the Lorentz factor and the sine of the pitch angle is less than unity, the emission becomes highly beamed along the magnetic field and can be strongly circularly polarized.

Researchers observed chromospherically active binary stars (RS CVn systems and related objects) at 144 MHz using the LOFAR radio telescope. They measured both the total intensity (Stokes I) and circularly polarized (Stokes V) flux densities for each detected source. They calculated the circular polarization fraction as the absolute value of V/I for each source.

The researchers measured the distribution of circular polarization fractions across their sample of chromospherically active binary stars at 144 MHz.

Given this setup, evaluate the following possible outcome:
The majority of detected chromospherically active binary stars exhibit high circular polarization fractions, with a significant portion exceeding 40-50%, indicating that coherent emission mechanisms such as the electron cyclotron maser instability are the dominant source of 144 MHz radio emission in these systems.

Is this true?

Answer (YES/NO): YES